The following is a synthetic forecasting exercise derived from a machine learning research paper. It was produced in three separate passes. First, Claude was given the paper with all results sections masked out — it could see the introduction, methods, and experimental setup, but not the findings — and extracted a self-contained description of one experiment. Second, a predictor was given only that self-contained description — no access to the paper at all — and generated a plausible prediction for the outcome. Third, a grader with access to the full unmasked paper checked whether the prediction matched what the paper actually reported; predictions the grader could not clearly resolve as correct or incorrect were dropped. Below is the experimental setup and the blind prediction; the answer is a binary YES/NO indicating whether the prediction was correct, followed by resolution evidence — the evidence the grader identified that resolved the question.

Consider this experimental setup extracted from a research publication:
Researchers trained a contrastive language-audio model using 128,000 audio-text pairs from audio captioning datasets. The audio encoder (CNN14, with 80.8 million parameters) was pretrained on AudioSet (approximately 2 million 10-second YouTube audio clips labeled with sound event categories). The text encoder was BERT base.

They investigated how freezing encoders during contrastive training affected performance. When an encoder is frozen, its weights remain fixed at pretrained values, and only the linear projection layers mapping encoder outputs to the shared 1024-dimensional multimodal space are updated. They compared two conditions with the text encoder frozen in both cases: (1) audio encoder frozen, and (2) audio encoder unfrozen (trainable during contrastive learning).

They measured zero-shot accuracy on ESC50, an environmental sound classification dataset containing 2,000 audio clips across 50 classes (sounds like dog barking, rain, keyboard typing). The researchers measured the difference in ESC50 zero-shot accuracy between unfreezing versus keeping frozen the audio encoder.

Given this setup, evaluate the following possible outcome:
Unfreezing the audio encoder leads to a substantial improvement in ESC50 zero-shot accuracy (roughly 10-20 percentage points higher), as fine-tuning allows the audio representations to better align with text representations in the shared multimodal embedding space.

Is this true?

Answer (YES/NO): NO